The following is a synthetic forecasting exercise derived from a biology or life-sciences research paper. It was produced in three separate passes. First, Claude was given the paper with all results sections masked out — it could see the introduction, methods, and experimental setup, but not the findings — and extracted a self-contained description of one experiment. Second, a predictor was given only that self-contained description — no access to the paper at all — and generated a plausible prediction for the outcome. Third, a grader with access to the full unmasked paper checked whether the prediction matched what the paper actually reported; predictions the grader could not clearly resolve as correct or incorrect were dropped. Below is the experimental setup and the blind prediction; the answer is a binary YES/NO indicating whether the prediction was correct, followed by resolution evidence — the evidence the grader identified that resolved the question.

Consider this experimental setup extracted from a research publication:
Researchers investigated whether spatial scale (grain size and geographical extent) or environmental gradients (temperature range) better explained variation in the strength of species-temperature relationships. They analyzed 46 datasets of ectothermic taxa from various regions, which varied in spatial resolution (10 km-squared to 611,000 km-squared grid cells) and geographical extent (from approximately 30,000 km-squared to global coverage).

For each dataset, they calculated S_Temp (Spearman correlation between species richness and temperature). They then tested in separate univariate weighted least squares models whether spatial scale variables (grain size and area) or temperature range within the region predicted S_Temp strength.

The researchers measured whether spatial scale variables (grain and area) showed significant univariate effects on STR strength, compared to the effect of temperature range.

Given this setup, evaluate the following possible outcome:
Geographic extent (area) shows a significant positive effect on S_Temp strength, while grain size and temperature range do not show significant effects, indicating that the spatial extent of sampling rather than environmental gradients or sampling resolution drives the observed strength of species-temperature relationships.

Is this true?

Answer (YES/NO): NO